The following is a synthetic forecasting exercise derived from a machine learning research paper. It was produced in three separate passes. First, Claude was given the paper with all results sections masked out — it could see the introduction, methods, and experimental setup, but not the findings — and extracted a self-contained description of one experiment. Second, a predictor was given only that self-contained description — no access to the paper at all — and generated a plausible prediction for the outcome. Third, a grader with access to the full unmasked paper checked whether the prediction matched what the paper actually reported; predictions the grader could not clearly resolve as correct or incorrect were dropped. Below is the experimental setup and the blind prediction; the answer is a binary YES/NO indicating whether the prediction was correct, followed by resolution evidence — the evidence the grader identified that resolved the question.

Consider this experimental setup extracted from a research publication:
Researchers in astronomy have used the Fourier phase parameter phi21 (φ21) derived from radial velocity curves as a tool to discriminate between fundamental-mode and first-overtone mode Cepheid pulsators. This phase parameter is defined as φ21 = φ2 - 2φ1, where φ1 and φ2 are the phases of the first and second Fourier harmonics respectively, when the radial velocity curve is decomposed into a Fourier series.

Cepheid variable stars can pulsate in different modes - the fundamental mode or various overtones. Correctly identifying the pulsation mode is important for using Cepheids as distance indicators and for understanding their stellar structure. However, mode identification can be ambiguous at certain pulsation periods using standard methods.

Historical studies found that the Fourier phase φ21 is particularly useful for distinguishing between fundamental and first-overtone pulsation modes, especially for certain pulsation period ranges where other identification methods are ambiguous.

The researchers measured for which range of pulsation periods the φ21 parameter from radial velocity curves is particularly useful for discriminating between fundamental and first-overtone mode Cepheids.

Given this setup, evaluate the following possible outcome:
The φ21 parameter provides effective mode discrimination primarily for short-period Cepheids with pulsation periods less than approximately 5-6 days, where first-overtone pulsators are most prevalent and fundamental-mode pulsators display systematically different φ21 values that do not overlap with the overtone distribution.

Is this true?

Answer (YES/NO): NO